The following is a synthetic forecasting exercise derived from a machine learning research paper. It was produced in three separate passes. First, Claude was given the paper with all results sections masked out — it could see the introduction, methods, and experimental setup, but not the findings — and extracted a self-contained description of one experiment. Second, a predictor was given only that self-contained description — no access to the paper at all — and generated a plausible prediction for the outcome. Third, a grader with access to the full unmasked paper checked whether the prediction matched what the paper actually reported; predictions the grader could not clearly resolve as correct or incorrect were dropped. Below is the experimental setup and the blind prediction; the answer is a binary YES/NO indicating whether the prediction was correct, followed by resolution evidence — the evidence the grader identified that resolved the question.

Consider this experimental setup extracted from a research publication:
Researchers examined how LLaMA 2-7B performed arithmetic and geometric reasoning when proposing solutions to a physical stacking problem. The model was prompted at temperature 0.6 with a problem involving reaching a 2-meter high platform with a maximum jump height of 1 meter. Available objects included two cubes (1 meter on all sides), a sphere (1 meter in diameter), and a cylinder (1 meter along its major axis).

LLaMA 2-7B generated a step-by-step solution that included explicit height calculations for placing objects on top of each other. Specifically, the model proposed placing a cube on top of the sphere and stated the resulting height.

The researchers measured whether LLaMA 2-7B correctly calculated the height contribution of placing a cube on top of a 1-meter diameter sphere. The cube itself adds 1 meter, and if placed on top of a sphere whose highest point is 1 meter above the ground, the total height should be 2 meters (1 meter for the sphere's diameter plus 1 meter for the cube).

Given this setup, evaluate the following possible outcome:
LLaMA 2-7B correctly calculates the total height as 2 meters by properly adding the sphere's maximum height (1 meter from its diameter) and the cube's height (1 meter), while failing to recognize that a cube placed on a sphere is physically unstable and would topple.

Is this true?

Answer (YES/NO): NO